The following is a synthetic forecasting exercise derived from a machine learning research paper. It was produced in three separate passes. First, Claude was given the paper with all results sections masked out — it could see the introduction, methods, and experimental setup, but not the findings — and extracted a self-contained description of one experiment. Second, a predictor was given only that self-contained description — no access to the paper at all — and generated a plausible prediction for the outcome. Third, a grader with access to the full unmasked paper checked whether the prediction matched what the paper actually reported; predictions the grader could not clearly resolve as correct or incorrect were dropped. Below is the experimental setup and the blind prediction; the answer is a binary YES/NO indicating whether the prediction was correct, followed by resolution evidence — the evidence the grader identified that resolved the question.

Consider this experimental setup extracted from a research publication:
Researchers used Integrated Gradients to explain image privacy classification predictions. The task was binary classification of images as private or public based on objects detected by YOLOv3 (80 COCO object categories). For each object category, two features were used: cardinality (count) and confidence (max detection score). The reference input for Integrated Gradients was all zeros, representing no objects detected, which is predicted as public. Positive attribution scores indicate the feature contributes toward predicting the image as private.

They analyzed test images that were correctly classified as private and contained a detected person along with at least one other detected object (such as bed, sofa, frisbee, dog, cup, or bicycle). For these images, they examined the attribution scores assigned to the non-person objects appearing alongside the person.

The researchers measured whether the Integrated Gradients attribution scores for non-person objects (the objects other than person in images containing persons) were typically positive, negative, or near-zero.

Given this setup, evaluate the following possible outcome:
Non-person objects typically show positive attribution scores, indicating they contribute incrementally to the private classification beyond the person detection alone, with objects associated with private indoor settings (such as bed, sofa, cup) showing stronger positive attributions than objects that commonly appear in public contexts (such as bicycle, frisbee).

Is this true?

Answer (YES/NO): NO